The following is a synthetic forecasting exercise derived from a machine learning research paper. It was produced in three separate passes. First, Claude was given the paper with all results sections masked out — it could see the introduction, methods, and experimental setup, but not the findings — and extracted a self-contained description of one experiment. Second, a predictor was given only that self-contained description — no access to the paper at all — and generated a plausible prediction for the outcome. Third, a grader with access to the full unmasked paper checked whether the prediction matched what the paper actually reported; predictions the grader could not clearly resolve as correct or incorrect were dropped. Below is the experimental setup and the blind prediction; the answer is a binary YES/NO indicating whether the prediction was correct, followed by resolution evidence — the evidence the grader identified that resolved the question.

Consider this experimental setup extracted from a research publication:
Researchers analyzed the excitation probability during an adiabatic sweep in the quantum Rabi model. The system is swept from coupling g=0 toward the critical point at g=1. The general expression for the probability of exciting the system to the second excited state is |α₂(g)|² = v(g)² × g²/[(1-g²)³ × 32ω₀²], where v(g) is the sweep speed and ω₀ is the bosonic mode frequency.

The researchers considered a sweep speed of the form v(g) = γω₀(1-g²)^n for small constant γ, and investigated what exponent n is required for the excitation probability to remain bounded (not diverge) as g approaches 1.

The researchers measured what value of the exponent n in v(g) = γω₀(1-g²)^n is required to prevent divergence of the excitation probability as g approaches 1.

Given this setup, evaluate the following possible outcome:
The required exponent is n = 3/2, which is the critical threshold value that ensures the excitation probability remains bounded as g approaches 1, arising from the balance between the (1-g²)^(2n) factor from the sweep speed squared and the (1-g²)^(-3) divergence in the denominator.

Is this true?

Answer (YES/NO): YES